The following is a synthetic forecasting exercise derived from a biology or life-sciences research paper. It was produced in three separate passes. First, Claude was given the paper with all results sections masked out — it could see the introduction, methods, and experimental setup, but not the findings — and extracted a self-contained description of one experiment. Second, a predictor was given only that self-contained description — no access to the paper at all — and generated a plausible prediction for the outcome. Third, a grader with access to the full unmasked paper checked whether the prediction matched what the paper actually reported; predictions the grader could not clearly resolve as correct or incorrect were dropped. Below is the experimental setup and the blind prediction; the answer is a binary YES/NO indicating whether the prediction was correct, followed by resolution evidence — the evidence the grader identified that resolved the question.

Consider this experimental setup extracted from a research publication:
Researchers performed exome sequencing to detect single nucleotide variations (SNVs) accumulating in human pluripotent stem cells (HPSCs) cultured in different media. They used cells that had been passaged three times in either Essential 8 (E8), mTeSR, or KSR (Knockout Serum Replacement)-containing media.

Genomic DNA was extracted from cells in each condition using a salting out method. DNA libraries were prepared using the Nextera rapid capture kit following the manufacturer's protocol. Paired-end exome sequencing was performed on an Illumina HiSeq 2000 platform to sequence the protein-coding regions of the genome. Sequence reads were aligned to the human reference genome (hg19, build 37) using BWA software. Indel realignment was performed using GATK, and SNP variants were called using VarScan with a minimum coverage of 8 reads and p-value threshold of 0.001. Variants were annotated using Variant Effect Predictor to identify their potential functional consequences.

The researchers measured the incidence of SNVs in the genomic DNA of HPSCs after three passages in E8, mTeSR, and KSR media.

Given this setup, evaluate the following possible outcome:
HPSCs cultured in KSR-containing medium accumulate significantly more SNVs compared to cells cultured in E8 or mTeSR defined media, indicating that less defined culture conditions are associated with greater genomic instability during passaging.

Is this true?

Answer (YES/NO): NO